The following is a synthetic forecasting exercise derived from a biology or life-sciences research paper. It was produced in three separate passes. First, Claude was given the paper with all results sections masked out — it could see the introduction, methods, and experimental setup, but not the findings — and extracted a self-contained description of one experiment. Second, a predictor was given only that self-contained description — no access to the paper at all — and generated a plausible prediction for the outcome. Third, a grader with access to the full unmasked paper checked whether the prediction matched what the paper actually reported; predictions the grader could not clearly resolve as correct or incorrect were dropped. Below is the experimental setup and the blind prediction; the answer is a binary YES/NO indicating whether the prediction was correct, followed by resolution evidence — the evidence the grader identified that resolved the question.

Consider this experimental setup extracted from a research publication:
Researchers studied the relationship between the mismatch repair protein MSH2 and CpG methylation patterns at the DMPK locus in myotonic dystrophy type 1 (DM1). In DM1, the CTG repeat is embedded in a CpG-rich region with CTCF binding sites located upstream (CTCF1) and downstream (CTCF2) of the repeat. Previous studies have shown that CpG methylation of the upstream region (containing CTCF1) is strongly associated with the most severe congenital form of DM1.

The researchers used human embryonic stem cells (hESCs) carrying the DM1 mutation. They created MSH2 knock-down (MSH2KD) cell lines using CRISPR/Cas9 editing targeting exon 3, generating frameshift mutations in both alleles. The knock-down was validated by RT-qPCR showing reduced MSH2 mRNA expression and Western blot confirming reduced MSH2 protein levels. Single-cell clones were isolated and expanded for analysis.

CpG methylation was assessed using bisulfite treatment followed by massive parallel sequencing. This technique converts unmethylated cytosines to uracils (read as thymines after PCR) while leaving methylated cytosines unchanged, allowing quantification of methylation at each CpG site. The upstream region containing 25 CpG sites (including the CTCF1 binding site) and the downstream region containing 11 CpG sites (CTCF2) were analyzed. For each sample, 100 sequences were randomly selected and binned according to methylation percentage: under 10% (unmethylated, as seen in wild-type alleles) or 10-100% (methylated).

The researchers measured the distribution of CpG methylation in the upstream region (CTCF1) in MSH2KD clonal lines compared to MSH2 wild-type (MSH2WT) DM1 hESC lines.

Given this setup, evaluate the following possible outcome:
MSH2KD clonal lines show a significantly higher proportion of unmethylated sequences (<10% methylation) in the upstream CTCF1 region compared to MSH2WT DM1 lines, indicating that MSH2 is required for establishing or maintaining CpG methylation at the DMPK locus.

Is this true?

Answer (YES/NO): YES